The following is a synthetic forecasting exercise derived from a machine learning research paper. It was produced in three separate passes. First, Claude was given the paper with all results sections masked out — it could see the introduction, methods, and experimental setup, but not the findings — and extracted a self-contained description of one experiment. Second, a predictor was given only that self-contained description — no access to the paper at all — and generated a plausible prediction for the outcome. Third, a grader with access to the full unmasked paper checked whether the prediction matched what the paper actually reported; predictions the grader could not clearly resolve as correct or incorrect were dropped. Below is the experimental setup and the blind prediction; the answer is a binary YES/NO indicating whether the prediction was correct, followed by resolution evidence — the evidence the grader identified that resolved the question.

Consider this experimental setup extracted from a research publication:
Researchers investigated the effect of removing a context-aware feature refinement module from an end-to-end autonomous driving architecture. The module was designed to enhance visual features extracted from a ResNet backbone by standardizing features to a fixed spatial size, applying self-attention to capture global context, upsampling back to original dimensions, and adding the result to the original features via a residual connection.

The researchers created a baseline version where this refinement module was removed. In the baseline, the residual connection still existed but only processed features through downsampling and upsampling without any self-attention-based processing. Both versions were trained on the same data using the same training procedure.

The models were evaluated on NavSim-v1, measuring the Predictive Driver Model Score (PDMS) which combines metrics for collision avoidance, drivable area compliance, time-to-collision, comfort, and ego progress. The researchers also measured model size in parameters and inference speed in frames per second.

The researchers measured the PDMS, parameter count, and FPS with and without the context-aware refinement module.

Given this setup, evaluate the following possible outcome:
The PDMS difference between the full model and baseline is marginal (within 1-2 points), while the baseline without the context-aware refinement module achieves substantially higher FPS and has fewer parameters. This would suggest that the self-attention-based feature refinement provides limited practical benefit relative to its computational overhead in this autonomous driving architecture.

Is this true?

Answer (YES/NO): NO